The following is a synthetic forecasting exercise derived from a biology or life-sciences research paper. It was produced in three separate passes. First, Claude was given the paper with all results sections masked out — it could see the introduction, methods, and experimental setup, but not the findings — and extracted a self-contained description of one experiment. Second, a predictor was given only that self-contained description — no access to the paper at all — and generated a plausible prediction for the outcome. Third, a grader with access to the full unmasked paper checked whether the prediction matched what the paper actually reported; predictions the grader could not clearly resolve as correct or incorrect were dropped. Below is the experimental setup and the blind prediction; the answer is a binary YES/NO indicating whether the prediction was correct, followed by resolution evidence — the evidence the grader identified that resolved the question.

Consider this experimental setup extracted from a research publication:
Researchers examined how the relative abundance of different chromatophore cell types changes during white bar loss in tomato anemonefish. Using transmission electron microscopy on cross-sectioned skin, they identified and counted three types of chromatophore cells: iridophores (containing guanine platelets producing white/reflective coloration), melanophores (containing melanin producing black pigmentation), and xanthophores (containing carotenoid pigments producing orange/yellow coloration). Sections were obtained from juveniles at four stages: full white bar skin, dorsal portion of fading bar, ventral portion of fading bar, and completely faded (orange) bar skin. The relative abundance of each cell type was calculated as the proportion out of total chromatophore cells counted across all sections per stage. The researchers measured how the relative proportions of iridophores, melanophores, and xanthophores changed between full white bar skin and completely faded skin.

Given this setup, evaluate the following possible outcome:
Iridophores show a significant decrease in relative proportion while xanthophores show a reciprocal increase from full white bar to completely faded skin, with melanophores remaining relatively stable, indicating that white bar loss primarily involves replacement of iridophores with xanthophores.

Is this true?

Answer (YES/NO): NO